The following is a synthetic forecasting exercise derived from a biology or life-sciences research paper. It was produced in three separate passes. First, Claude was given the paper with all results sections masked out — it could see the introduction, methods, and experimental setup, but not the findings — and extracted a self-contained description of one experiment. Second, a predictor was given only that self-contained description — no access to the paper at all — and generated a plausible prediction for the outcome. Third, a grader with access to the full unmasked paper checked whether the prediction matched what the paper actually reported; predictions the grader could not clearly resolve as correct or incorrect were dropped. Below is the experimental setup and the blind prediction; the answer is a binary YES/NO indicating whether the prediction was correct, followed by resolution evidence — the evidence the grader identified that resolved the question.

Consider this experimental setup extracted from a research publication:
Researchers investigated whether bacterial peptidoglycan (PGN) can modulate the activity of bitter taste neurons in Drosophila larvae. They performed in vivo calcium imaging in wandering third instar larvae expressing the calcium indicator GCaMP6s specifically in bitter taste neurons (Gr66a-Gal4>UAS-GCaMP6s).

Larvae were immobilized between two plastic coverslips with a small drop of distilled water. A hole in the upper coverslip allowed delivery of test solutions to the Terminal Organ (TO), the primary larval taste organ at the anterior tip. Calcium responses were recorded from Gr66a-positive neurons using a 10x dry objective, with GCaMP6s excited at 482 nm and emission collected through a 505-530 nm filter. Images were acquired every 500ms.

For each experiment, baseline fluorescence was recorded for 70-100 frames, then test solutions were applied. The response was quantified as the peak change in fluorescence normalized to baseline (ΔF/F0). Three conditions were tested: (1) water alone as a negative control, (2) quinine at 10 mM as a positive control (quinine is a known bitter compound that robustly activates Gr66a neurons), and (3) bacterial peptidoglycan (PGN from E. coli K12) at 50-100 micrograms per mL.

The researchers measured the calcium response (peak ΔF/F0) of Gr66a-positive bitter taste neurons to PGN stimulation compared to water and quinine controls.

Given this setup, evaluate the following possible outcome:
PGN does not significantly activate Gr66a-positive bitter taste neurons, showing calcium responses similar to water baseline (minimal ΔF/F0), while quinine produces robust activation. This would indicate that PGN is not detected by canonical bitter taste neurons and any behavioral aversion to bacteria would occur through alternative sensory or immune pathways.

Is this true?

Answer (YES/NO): NO